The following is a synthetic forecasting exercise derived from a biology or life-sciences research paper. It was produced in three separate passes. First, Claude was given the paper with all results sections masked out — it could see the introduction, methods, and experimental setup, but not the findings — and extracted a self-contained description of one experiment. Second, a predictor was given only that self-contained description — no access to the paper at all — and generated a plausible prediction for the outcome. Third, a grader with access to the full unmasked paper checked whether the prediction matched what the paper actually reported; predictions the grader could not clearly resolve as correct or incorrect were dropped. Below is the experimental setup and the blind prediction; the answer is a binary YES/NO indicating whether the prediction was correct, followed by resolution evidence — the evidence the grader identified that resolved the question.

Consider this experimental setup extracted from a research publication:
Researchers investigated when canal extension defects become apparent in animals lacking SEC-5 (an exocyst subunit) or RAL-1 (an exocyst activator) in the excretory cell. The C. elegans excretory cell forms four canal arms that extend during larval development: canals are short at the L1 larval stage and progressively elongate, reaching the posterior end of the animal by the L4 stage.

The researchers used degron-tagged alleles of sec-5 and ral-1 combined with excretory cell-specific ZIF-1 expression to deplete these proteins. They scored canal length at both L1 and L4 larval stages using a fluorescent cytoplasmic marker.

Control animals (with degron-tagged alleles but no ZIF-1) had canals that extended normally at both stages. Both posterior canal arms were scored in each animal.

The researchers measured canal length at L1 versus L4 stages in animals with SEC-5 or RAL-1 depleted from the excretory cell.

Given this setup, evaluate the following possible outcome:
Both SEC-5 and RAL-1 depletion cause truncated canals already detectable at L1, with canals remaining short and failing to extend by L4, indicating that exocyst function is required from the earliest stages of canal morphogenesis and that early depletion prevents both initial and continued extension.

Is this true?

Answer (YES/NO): YES